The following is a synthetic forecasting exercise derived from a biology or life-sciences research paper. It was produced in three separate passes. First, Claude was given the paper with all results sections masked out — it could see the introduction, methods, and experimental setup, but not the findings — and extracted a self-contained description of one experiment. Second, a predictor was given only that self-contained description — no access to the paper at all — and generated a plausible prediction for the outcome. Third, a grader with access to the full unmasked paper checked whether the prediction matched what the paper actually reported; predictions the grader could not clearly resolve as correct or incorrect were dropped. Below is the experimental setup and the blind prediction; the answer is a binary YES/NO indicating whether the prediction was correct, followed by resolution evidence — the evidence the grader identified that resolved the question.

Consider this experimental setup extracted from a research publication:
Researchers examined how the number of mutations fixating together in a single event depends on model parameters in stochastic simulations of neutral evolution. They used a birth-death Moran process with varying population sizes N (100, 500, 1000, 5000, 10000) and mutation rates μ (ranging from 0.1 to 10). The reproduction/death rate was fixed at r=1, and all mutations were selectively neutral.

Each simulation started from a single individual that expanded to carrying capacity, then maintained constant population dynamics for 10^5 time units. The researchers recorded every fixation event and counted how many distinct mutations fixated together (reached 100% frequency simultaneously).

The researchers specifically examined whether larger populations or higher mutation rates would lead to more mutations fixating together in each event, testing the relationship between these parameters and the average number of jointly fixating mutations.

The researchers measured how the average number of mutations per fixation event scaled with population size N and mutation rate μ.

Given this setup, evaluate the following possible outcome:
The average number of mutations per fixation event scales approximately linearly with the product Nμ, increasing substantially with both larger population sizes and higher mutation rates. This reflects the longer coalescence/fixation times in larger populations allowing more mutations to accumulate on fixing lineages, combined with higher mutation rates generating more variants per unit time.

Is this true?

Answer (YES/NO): YES